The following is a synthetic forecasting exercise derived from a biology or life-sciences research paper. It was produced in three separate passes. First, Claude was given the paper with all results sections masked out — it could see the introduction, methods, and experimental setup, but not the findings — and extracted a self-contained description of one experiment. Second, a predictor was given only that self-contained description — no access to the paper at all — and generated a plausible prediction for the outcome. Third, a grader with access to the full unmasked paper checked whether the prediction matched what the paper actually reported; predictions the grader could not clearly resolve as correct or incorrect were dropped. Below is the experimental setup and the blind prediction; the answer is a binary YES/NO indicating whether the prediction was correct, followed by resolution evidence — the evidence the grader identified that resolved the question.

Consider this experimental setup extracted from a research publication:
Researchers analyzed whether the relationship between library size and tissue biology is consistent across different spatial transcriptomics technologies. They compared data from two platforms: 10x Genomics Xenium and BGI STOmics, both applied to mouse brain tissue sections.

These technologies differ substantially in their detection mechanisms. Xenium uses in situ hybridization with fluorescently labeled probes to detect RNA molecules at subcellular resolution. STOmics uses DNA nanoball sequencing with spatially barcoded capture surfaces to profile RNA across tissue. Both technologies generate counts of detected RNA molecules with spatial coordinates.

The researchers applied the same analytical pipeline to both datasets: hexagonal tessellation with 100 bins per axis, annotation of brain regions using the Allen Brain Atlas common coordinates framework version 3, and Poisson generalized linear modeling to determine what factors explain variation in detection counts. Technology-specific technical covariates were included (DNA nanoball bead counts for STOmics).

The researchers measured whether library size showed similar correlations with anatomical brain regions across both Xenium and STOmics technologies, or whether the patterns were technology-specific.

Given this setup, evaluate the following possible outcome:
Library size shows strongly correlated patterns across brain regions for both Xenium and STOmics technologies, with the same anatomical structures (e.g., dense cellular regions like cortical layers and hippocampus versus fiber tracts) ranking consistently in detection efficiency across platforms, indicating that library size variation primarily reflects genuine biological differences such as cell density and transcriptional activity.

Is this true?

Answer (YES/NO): YES